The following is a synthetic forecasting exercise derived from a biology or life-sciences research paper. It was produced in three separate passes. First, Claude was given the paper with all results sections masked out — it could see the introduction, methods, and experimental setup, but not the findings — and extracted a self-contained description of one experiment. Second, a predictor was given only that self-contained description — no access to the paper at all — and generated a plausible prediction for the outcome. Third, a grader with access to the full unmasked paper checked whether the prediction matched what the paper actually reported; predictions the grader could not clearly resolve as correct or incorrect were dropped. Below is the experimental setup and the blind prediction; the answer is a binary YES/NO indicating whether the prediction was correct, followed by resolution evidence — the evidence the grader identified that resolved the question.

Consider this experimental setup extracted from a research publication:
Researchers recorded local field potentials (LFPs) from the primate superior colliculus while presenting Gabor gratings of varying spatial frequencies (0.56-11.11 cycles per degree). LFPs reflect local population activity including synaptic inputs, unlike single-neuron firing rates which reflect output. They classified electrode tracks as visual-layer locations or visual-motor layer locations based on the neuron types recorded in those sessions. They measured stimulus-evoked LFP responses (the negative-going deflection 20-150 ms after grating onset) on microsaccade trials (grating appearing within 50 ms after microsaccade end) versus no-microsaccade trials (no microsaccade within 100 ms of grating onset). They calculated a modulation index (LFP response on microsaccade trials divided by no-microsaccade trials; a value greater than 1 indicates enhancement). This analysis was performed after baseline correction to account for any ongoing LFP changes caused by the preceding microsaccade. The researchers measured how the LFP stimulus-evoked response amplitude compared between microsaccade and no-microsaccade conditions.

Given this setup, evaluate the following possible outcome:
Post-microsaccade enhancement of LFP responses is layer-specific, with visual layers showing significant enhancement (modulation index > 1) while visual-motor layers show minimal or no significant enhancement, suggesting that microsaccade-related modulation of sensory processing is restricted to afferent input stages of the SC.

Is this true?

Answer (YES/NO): NO